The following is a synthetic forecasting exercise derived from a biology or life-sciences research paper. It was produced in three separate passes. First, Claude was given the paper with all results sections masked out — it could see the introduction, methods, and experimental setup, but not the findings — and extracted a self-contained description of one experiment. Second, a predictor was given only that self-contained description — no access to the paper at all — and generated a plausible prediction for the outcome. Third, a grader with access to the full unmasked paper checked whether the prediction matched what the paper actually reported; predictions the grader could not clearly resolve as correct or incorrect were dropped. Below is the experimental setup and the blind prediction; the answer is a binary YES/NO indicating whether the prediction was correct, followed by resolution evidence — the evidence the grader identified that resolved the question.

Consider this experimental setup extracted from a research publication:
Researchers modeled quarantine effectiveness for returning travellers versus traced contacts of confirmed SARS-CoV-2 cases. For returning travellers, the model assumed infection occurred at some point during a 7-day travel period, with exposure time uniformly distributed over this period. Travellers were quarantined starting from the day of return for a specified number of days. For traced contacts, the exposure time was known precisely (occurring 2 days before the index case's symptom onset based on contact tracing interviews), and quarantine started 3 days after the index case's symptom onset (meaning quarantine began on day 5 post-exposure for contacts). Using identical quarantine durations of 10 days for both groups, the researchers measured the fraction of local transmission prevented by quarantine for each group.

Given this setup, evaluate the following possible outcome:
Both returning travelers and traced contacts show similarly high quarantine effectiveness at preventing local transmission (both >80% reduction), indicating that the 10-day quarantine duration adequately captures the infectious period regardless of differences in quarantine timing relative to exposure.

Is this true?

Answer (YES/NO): NO